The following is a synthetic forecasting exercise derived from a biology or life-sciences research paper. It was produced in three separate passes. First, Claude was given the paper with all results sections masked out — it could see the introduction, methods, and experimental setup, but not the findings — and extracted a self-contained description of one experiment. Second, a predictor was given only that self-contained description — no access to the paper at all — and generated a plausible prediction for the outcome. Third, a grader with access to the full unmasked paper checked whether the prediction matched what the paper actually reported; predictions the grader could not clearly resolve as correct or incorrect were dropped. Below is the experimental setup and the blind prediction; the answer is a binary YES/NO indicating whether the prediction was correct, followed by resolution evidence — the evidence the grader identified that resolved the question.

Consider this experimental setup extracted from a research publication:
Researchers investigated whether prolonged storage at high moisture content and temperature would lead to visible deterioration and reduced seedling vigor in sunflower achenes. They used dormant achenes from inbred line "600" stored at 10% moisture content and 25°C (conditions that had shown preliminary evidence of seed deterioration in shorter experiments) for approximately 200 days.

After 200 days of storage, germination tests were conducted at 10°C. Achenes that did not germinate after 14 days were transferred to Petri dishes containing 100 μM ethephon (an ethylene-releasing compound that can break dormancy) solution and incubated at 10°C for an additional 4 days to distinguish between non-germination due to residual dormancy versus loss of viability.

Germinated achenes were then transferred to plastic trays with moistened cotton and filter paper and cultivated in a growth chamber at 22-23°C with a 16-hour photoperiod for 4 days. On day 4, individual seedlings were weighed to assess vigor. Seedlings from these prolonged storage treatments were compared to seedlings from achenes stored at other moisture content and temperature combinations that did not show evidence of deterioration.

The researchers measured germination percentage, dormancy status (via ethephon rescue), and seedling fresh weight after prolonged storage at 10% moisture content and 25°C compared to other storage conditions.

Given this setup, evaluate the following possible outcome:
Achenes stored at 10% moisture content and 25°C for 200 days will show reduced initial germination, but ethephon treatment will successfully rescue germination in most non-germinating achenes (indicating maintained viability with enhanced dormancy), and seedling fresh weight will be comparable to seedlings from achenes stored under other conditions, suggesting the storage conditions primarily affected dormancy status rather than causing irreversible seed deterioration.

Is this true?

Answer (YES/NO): NO